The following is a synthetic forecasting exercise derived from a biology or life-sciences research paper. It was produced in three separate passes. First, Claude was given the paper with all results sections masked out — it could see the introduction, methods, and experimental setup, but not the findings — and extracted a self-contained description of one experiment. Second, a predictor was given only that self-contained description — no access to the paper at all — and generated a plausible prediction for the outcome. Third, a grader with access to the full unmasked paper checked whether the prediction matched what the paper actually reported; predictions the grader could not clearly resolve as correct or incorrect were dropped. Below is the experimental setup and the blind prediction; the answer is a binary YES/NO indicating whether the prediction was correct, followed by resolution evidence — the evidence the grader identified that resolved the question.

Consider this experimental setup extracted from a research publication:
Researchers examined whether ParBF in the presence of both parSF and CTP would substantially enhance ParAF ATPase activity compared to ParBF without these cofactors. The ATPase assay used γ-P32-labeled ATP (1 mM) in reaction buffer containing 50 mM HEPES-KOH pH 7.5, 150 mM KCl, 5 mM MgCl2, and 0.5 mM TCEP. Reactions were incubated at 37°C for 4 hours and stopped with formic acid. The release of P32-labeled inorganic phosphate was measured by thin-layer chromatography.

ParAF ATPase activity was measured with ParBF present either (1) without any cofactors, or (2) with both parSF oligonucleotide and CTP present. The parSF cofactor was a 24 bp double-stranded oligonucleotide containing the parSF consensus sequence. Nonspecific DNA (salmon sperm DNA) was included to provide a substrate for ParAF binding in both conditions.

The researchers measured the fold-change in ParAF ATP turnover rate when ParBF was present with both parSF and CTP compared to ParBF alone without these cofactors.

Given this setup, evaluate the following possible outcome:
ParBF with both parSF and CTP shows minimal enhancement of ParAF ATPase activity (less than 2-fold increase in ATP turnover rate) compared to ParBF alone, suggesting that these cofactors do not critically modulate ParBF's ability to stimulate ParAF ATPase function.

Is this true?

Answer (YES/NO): YES